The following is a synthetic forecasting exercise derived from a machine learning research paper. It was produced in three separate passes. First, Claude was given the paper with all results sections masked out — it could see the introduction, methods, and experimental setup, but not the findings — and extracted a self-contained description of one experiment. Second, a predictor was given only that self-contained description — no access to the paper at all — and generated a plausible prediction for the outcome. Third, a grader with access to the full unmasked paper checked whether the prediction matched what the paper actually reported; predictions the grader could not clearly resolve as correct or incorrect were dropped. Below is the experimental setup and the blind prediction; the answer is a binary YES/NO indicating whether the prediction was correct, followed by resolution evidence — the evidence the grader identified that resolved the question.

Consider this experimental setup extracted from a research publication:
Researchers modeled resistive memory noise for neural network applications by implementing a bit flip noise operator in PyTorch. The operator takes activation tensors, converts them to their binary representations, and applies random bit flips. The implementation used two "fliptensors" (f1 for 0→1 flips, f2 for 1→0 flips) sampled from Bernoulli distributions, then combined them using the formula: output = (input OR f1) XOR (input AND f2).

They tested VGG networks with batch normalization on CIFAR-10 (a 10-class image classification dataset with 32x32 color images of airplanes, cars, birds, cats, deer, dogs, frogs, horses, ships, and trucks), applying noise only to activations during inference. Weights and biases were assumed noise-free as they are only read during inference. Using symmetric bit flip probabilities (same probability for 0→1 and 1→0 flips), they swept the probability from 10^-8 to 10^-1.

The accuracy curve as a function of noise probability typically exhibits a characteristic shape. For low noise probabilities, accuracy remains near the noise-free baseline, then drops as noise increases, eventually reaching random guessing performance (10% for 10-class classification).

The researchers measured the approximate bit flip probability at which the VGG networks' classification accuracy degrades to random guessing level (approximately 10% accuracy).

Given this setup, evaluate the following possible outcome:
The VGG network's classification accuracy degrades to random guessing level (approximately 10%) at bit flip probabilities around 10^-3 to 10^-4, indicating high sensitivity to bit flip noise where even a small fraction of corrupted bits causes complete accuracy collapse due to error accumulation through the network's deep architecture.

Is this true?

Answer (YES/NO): NO